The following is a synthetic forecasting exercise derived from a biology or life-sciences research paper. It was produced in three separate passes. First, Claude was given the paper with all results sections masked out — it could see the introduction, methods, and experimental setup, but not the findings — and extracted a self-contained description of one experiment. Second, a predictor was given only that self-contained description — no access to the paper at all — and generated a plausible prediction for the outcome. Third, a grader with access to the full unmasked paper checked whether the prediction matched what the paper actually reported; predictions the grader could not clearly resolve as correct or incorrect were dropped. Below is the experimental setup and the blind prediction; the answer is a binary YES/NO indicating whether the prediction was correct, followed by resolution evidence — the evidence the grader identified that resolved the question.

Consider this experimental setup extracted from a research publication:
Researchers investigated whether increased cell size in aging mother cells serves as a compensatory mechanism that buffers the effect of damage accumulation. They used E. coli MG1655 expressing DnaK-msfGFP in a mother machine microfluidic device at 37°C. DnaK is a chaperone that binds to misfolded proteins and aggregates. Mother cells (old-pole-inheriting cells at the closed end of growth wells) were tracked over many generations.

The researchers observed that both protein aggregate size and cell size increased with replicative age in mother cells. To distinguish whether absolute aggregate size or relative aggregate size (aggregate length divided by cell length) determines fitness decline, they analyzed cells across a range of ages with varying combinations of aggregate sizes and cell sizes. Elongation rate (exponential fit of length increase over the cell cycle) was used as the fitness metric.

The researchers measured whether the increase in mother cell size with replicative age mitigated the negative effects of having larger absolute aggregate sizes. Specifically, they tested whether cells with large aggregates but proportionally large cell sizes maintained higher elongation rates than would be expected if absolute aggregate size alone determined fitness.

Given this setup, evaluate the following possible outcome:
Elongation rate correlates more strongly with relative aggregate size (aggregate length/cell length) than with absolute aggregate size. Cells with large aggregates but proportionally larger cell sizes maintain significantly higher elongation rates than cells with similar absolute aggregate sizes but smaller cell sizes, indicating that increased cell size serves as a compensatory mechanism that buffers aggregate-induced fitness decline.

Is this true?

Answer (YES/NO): YES